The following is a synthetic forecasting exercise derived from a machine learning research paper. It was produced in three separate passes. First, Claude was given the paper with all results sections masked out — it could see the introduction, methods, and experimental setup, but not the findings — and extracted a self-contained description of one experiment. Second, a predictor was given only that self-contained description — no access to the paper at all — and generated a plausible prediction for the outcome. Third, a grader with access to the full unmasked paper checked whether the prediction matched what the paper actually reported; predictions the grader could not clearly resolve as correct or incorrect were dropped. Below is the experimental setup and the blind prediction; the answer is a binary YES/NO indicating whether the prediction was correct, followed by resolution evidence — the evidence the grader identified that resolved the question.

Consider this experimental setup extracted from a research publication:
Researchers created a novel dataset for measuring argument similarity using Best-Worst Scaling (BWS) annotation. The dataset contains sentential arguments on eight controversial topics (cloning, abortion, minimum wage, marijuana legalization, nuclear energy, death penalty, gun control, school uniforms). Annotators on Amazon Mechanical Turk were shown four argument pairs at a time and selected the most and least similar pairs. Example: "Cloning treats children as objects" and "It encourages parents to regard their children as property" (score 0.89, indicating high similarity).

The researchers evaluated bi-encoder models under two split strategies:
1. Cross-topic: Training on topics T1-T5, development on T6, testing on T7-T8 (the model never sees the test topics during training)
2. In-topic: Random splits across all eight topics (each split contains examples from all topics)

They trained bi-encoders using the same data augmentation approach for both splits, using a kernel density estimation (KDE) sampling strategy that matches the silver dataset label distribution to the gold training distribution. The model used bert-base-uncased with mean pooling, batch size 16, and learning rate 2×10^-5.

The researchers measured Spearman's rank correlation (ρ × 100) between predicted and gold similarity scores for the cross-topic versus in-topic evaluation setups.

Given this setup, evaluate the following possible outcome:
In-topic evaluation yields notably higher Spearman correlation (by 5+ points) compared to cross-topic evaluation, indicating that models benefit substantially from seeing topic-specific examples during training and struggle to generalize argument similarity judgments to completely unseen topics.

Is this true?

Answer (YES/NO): YES